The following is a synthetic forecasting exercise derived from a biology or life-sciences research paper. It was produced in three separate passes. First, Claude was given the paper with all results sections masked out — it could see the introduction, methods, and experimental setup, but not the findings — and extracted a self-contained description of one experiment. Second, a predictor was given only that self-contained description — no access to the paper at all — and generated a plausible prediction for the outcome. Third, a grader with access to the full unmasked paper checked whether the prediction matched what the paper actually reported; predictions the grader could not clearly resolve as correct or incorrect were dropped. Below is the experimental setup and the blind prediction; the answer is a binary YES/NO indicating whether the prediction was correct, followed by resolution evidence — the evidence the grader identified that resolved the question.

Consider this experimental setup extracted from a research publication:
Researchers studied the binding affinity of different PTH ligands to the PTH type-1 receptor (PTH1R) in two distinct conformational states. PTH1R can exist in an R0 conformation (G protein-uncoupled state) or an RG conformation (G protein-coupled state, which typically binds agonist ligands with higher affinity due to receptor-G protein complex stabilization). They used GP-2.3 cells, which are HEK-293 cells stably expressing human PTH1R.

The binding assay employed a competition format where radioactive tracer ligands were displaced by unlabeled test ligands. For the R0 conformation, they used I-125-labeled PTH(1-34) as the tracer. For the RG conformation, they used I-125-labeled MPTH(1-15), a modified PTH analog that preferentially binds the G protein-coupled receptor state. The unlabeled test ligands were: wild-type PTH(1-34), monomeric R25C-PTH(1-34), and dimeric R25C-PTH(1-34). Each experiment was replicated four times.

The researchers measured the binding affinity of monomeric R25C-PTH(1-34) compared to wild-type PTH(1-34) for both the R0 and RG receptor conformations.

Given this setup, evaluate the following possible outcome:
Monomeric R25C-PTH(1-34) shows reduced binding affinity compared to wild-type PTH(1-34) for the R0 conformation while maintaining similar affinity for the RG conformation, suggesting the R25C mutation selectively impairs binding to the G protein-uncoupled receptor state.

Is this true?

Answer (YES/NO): NO